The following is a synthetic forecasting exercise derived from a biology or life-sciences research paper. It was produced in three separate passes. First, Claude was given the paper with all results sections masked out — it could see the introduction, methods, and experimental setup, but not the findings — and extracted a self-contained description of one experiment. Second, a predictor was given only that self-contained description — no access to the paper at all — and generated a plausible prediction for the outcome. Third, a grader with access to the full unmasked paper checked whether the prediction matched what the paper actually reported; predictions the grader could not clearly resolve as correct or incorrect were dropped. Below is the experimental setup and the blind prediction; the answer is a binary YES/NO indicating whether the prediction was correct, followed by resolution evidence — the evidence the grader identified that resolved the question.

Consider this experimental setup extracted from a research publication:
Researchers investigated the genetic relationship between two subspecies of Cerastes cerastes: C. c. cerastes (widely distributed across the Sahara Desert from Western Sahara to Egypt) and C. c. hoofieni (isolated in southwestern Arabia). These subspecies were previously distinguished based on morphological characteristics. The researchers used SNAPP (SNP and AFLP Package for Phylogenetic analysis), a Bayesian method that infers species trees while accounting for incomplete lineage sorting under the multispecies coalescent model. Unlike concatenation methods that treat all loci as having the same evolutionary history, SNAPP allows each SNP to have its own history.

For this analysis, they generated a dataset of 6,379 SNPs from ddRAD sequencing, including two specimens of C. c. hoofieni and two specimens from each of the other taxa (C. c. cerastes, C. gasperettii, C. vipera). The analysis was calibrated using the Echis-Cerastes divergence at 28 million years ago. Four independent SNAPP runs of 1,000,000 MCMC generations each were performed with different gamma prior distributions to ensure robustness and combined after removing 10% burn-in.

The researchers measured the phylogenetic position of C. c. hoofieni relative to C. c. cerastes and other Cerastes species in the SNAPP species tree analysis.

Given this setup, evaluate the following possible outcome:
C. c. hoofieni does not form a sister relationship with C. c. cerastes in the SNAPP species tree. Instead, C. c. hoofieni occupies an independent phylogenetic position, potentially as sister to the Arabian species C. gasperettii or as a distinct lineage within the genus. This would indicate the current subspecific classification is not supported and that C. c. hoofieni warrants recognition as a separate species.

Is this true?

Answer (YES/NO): NO